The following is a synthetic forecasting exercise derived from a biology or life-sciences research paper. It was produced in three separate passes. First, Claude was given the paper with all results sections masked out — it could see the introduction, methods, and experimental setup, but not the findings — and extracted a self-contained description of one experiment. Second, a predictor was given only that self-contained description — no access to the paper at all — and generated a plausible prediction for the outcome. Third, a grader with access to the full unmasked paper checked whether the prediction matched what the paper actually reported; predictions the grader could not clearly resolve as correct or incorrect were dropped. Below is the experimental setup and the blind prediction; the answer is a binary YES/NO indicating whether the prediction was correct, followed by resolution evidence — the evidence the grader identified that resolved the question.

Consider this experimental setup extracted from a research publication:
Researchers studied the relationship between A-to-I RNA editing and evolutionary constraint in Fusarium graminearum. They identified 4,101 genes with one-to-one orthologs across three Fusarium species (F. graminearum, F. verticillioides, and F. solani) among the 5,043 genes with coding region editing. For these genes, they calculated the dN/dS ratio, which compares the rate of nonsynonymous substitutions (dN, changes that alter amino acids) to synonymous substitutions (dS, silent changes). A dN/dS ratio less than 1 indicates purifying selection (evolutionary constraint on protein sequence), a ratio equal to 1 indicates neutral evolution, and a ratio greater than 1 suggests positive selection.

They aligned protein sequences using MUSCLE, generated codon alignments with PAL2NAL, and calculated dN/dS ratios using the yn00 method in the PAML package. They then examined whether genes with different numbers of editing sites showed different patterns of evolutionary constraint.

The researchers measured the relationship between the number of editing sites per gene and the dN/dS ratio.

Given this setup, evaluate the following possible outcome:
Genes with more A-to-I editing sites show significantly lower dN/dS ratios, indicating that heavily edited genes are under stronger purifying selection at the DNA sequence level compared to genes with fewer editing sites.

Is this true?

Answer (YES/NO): YES